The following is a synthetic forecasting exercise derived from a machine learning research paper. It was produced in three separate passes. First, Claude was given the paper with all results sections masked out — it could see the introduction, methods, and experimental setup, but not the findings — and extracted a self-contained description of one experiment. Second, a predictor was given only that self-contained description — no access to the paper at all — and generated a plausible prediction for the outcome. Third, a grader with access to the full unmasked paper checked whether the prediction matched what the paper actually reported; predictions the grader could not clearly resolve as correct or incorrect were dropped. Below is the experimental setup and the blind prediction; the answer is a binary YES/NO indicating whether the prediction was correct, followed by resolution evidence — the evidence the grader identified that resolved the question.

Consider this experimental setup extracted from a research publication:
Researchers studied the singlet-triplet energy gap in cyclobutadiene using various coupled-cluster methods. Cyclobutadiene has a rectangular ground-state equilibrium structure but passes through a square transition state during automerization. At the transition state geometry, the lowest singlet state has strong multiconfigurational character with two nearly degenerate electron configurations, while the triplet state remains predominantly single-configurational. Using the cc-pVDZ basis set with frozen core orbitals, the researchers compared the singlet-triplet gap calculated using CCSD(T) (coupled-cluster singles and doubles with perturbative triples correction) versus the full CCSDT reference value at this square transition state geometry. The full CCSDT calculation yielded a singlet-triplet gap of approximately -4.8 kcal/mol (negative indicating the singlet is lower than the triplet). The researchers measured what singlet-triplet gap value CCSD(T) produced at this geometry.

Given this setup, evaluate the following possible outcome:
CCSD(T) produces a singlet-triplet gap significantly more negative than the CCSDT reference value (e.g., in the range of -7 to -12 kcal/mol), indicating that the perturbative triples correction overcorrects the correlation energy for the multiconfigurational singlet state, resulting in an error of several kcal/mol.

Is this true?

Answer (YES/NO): NO